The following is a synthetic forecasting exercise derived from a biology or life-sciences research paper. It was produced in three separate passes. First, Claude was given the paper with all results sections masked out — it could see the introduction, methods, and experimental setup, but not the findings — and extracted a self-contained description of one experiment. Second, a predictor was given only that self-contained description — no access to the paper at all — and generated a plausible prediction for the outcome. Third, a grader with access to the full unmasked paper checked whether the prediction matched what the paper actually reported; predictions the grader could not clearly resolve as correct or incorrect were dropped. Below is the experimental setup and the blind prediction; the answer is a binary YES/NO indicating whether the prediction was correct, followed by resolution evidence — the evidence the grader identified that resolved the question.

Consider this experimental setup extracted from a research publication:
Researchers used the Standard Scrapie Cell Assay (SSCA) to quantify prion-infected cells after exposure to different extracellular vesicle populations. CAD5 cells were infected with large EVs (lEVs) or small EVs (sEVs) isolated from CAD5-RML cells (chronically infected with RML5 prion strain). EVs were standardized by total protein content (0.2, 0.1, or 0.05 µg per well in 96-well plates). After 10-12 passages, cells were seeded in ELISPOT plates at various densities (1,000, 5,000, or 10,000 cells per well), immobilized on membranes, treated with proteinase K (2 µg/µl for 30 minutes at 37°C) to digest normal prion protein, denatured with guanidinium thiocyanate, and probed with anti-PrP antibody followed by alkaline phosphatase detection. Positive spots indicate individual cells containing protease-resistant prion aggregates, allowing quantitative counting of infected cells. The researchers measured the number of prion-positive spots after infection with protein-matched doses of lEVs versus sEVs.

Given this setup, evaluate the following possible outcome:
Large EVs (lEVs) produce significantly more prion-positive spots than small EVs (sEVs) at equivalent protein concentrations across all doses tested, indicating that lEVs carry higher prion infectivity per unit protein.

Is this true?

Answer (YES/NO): NO